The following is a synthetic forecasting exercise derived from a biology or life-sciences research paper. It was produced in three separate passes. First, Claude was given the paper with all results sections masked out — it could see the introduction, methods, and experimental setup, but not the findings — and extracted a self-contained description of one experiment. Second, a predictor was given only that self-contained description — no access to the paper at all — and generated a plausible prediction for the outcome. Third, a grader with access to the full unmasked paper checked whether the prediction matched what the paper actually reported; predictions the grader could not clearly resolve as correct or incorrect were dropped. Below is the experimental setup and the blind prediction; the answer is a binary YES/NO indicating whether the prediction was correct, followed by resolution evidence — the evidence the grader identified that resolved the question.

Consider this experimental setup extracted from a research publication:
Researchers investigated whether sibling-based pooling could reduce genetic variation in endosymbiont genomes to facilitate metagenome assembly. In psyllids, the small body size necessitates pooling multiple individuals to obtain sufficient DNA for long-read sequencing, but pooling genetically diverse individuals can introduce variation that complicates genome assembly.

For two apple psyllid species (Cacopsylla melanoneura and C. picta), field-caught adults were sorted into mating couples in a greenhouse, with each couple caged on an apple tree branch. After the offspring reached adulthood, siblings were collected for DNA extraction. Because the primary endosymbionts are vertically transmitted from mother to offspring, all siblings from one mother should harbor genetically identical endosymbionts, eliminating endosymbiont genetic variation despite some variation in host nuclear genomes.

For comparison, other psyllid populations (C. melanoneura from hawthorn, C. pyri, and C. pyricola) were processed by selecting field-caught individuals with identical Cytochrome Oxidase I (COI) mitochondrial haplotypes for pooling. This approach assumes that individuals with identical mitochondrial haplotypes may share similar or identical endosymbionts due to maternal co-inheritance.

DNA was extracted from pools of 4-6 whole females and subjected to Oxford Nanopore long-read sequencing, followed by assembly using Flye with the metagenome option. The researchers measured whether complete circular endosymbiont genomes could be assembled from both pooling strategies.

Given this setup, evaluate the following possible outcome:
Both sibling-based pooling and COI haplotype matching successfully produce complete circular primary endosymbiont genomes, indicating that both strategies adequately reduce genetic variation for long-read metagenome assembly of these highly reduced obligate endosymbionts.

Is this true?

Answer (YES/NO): YES